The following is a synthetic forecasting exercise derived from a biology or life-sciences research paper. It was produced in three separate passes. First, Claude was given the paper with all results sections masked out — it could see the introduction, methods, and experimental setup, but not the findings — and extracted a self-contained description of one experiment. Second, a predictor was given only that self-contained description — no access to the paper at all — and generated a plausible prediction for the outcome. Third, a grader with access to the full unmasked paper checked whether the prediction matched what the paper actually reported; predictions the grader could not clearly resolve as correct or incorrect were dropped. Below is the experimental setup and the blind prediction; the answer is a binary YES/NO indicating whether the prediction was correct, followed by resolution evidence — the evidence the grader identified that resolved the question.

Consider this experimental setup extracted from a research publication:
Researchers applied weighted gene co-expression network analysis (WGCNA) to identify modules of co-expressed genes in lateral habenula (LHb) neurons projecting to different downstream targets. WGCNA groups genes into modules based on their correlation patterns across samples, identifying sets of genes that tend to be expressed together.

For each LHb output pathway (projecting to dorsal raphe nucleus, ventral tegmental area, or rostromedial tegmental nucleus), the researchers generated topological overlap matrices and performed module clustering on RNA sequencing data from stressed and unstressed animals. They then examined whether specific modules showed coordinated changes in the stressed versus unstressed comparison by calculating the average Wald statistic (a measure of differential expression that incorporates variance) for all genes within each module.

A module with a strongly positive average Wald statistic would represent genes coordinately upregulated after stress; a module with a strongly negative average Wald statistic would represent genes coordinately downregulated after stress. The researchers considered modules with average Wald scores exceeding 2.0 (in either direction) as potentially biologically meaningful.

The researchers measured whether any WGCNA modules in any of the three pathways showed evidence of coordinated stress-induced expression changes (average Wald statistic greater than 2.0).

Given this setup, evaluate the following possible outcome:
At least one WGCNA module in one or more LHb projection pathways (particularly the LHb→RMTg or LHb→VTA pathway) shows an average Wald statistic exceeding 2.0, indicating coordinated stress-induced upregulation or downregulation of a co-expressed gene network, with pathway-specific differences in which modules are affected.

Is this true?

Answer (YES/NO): YES